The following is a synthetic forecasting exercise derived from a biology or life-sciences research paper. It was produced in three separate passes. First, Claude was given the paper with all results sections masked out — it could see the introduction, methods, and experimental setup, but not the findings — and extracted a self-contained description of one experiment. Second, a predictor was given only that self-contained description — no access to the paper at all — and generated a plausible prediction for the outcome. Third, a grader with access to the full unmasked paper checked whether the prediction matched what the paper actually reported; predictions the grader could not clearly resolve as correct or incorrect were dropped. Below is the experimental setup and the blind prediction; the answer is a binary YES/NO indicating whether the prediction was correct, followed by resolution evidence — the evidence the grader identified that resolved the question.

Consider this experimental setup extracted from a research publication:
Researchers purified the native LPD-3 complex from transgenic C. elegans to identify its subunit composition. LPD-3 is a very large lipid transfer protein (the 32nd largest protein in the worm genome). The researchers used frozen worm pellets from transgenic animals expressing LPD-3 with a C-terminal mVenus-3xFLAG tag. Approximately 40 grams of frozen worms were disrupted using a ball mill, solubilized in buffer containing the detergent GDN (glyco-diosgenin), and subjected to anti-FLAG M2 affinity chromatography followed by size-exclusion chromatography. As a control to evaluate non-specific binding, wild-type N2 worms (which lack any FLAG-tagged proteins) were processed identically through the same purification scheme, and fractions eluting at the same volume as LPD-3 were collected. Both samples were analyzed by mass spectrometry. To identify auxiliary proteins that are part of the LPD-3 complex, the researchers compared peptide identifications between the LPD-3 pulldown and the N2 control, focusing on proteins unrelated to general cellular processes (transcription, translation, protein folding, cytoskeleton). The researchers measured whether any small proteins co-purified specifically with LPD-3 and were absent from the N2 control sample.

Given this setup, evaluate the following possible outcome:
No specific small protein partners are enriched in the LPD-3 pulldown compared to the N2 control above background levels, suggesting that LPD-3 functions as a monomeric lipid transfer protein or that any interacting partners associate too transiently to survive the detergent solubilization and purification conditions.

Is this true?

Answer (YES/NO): NO